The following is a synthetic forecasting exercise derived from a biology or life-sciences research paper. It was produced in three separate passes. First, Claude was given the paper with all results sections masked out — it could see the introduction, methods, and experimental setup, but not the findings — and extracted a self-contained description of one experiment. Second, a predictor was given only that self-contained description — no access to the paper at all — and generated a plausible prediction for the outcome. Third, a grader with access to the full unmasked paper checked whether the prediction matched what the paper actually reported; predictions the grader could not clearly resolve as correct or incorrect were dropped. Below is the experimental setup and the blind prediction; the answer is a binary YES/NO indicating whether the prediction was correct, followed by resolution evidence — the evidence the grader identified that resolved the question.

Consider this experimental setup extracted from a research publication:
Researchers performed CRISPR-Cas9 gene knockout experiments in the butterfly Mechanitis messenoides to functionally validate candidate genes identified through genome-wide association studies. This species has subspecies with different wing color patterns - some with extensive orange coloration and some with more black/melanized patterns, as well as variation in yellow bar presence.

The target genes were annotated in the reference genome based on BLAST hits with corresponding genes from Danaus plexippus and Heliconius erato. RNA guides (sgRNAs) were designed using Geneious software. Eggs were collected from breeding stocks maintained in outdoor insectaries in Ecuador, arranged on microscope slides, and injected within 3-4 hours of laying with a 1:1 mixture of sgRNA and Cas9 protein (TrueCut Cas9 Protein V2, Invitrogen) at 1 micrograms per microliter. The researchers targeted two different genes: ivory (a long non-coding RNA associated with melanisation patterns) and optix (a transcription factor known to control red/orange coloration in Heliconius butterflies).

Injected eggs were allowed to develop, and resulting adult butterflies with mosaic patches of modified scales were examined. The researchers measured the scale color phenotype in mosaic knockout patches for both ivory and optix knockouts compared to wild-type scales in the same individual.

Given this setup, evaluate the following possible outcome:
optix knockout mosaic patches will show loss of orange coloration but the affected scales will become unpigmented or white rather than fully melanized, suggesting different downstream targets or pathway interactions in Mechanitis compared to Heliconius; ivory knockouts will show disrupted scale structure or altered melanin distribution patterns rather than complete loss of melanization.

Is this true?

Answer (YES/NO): NO